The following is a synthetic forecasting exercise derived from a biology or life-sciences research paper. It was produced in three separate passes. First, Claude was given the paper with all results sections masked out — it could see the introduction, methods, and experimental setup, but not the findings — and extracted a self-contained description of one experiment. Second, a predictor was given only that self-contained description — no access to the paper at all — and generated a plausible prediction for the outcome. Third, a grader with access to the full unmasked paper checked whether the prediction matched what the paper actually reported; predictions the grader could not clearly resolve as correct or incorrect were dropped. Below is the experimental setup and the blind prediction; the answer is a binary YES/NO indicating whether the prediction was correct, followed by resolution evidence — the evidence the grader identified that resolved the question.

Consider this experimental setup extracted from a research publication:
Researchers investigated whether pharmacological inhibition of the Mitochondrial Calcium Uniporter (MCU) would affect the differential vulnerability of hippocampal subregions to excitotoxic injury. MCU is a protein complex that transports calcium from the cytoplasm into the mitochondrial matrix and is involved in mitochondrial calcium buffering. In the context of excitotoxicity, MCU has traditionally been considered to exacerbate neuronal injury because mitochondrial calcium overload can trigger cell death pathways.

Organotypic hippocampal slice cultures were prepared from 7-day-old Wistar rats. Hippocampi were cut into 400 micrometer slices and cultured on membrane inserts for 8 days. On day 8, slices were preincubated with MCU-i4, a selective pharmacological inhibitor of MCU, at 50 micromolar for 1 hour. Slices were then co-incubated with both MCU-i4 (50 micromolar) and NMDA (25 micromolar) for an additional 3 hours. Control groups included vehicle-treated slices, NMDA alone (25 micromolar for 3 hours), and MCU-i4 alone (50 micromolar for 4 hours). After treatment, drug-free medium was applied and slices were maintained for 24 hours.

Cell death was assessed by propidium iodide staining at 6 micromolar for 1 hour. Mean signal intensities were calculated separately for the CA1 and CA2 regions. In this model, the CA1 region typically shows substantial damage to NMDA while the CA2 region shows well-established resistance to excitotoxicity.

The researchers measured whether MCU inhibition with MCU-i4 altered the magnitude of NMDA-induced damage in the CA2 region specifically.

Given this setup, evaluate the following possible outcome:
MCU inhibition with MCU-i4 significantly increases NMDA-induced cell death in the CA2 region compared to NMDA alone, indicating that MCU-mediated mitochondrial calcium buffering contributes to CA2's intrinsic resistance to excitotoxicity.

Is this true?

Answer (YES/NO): YES